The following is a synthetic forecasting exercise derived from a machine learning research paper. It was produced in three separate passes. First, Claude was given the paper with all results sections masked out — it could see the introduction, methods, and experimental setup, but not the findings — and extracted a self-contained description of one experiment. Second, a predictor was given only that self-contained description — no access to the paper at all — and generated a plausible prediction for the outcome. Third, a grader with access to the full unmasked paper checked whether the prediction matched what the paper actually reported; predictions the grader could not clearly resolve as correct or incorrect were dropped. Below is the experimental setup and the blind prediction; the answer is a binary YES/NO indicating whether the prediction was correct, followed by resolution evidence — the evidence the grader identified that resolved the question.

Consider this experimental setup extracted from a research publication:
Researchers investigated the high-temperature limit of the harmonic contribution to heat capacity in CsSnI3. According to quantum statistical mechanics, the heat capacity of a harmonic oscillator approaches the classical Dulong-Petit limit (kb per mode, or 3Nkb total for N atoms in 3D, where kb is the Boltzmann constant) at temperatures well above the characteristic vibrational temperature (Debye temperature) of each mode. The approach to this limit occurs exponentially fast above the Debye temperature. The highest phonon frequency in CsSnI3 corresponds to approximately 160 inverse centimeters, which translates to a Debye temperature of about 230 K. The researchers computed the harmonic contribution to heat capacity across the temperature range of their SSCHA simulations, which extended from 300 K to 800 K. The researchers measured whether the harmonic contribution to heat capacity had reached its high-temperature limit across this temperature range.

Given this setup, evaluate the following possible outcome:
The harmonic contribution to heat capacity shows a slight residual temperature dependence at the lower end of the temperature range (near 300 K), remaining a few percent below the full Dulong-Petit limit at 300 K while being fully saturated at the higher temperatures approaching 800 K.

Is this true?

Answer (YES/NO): NO